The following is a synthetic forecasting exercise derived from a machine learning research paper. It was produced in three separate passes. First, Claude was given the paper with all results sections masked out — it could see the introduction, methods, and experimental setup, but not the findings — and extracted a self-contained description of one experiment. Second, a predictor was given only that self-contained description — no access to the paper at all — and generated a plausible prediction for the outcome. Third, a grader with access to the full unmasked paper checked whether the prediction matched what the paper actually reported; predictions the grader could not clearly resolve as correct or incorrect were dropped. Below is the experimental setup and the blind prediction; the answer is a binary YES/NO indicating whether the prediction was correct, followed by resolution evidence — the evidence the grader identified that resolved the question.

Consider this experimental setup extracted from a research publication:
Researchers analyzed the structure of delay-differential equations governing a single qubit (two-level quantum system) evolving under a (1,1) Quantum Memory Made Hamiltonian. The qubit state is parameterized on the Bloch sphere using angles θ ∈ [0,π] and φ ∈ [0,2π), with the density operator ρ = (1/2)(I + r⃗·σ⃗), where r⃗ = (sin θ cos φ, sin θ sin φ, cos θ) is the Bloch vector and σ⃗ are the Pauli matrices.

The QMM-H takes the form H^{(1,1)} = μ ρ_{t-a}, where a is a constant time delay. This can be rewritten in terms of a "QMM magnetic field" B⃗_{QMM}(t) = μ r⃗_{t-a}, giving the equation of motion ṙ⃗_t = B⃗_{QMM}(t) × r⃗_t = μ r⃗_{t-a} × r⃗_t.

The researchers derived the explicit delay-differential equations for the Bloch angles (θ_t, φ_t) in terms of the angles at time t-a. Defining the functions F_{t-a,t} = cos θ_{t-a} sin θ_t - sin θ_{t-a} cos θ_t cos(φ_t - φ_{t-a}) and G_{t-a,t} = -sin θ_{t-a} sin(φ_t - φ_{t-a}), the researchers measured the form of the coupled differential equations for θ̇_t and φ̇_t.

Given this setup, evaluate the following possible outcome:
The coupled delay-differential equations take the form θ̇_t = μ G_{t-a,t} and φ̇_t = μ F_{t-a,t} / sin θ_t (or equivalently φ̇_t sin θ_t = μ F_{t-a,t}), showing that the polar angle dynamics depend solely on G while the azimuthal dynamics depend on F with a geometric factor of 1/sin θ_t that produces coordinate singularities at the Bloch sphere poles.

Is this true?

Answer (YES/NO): YES